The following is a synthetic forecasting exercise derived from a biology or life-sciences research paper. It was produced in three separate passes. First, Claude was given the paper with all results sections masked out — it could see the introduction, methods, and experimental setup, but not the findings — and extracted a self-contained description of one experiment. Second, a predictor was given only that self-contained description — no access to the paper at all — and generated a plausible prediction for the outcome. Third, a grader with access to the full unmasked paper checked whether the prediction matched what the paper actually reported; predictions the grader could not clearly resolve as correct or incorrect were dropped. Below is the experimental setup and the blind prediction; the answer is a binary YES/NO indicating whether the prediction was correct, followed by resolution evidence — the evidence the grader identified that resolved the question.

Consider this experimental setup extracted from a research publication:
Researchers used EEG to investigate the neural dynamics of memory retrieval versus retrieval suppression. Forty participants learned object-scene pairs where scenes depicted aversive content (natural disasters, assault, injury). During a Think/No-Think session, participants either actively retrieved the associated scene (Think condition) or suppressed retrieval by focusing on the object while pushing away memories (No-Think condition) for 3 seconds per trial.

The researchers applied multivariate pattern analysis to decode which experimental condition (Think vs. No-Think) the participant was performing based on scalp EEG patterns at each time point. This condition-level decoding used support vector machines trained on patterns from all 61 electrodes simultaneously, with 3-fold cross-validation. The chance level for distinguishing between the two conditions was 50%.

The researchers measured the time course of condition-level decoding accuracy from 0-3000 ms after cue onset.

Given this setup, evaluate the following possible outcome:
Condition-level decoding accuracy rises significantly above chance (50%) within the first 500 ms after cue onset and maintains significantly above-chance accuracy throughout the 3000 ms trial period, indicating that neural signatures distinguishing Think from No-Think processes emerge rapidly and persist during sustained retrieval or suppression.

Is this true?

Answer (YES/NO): YES